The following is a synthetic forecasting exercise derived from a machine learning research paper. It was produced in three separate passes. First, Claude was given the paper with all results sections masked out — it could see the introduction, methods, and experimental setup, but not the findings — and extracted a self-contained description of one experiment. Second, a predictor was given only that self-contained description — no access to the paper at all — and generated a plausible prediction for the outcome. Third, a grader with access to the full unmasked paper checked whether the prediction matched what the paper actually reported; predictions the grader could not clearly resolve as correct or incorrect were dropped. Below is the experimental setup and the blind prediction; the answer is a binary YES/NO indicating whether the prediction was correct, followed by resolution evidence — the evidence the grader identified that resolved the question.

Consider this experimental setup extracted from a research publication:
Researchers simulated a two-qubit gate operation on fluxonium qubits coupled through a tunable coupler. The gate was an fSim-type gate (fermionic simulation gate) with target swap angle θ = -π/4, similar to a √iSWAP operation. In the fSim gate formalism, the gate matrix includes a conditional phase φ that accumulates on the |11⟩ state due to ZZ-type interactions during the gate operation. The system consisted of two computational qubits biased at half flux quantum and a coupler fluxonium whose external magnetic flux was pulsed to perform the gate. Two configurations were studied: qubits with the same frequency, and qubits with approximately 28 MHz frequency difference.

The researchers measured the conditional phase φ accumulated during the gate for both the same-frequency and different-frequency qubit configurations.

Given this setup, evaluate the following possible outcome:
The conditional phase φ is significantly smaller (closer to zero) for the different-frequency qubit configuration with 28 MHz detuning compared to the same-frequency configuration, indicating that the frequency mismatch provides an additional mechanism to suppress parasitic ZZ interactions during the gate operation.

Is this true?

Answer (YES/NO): NO